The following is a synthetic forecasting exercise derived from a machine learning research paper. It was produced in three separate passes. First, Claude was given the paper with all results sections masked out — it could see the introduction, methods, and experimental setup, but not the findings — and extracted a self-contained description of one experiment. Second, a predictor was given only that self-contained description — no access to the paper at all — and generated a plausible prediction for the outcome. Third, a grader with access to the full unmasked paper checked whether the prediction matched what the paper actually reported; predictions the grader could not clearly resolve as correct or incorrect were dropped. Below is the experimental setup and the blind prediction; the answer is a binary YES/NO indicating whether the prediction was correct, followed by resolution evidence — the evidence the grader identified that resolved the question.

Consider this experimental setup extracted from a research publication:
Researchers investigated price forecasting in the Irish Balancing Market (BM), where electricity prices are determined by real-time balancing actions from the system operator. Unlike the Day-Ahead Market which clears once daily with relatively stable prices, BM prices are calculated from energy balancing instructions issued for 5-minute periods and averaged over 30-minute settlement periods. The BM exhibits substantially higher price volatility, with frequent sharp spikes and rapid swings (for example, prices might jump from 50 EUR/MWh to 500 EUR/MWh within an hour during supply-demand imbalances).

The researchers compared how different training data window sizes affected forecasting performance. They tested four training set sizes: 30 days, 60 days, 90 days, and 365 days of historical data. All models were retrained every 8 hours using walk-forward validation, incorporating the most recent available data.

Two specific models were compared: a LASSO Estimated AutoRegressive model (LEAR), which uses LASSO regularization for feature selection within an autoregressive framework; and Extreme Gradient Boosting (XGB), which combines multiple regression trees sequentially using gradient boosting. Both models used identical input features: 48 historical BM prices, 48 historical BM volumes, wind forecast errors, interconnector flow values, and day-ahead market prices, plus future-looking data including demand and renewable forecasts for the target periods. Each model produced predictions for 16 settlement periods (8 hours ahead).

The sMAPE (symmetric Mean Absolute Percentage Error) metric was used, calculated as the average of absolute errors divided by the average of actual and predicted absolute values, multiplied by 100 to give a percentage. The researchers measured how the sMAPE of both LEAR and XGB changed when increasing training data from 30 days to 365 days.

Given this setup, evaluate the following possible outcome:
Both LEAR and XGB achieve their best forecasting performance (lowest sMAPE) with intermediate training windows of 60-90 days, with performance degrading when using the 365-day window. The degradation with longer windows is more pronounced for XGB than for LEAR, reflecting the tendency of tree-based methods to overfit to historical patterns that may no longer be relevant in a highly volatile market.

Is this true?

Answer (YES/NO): NO